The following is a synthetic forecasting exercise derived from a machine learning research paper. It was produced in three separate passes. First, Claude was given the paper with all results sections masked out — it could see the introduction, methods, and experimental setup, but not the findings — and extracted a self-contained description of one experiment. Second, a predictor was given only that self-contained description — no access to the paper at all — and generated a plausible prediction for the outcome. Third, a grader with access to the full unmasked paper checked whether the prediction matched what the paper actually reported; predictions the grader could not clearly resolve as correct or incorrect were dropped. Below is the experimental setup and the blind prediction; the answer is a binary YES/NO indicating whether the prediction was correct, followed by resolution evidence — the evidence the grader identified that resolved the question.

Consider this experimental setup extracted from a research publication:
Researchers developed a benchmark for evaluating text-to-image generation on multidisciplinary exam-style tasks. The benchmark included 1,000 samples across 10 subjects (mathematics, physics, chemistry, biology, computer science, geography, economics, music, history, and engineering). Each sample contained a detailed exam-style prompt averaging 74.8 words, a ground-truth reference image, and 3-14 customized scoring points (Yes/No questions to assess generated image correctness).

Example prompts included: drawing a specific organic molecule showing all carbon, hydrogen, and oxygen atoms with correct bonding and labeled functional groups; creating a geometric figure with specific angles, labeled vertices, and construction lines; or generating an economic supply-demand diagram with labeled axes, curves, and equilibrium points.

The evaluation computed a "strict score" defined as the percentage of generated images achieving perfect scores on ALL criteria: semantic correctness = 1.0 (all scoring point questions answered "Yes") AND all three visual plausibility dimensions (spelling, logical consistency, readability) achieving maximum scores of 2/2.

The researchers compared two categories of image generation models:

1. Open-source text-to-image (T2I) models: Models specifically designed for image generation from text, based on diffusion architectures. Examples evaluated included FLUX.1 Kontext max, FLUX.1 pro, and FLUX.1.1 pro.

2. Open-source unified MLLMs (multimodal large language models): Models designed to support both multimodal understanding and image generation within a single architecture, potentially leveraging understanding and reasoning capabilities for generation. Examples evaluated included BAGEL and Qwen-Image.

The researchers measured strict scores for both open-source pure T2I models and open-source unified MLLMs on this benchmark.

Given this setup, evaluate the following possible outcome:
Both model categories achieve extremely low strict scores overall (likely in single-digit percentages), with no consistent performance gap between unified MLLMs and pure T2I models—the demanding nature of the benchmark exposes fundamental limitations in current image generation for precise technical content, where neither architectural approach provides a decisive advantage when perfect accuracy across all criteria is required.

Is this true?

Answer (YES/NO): NO